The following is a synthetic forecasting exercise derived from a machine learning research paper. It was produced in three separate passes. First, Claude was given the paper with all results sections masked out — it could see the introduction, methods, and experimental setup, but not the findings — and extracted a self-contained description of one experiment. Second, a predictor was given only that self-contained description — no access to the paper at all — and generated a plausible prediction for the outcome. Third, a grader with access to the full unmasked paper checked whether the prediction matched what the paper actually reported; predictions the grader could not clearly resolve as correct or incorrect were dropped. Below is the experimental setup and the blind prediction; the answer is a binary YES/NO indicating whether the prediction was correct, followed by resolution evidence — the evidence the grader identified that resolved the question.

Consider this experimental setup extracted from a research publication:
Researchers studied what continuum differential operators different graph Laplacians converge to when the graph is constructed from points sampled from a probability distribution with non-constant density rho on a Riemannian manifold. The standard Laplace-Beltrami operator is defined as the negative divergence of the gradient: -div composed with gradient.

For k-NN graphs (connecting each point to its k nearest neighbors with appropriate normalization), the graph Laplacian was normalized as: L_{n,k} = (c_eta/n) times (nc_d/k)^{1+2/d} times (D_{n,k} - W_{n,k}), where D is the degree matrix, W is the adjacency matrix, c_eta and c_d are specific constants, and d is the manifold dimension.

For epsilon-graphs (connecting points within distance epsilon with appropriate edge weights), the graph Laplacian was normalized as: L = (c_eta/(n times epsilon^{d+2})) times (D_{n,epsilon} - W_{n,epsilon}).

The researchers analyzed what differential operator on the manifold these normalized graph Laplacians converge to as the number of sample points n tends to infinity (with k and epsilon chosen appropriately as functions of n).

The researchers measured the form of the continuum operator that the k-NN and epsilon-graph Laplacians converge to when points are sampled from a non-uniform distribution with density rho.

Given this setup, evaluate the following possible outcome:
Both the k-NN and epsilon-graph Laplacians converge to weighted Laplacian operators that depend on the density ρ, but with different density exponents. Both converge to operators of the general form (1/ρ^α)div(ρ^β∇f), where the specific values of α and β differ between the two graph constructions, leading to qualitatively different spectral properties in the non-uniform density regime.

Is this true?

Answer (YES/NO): NO